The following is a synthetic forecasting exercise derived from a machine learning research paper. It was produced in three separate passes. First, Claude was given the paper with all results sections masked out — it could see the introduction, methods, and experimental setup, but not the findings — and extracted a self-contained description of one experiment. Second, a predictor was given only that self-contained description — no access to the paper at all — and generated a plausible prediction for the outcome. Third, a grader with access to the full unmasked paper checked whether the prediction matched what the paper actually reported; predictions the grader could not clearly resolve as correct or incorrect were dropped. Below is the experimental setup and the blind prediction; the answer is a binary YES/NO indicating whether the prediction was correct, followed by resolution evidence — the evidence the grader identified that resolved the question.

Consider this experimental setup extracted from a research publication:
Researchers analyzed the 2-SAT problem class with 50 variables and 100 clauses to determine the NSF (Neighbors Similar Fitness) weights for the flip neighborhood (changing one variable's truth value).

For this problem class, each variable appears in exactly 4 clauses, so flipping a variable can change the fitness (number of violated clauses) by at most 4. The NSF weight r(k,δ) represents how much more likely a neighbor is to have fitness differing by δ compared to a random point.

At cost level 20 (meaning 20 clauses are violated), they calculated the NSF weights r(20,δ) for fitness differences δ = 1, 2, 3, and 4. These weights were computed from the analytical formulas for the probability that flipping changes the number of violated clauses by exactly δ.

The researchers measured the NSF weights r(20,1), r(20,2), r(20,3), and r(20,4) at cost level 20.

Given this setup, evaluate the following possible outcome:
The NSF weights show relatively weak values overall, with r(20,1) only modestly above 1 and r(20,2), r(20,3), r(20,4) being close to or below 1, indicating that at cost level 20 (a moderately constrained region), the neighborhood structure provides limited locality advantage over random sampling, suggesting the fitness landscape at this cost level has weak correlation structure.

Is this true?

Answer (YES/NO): NO